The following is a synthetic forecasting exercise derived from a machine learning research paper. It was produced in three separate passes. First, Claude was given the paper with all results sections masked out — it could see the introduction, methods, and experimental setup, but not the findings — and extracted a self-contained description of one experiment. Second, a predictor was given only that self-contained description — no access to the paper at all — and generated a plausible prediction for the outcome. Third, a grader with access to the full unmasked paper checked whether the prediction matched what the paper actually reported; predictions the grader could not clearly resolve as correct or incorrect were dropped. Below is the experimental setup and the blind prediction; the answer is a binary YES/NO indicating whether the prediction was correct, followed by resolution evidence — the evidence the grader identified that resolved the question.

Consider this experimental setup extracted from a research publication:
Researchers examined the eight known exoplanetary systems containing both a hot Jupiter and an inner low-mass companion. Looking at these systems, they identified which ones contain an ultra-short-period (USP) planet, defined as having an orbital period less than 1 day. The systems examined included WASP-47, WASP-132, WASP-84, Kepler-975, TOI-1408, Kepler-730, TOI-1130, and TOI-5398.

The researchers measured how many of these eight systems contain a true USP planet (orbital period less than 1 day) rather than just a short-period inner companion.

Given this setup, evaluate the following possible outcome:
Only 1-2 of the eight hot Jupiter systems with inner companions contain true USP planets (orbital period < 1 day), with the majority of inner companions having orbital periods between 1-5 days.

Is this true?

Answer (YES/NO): YES